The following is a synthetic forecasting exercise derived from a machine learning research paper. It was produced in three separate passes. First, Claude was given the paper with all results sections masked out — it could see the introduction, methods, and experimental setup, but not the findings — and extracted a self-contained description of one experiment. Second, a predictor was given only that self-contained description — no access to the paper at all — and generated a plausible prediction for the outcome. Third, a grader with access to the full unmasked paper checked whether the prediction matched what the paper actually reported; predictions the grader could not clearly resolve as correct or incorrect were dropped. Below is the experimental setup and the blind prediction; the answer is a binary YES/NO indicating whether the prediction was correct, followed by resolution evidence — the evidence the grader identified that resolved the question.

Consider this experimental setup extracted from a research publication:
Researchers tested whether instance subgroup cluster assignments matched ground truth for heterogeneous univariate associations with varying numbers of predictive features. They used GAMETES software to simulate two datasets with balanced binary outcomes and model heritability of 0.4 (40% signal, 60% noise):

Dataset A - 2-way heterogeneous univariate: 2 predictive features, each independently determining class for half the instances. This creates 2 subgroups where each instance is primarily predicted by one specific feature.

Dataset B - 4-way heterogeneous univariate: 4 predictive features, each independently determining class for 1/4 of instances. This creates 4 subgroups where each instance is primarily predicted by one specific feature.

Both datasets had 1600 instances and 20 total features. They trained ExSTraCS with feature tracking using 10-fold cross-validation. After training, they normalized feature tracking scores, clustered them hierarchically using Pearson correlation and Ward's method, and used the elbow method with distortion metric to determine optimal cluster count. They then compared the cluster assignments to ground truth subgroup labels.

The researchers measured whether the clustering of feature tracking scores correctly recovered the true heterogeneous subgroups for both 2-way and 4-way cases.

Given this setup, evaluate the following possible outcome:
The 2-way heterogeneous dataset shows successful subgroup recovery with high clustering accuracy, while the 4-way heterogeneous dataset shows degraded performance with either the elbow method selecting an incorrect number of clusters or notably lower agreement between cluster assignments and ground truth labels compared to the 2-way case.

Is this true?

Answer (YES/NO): YES